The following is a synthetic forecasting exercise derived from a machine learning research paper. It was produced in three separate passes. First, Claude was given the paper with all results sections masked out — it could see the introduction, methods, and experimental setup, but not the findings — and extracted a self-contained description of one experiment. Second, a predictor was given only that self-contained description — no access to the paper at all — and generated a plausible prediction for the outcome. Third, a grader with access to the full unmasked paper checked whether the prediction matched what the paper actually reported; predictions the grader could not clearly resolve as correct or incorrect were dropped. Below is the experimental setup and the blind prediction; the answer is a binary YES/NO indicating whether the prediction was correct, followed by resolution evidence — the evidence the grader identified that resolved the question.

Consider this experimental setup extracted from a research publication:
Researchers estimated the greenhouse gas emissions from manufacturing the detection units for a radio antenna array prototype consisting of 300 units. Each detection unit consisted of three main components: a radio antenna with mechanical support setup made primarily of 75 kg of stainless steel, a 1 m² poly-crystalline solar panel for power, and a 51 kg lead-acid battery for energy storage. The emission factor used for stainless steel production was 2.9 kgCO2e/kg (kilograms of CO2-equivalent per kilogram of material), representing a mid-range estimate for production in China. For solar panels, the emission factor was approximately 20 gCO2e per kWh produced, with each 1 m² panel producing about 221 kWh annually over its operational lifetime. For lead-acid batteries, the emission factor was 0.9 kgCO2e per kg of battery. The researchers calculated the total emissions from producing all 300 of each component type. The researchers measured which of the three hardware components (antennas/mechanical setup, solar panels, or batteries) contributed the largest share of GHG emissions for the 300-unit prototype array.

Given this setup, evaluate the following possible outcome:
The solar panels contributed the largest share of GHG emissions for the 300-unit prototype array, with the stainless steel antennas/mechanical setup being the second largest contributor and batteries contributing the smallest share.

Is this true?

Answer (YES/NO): NO